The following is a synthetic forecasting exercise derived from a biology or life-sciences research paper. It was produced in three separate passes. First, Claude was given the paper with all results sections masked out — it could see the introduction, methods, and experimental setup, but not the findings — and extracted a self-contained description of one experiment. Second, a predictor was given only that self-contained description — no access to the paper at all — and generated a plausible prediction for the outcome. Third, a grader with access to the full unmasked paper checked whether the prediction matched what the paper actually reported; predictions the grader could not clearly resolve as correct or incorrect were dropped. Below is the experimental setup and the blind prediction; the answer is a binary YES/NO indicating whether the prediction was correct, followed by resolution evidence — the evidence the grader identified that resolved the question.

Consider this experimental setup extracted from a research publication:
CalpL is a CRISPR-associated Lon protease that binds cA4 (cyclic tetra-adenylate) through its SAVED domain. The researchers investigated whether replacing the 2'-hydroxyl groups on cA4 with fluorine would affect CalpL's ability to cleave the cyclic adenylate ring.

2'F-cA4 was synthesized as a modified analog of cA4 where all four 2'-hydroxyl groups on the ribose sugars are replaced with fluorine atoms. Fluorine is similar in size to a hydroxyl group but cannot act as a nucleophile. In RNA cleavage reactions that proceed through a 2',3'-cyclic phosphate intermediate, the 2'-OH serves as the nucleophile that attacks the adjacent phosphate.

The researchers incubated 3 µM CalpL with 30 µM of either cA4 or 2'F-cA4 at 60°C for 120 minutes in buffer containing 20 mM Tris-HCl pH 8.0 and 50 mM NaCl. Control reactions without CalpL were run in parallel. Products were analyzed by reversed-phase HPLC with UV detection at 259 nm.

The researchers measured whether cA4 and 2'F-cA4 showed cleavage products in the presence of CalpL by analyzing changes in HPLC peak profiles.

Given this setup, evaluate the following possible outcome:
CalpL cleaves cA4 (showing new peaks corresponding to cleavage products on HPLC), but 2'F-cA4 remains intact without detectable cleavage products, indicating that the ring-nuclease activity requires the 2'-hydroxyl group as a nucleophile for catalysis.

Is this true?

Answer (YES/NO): YES